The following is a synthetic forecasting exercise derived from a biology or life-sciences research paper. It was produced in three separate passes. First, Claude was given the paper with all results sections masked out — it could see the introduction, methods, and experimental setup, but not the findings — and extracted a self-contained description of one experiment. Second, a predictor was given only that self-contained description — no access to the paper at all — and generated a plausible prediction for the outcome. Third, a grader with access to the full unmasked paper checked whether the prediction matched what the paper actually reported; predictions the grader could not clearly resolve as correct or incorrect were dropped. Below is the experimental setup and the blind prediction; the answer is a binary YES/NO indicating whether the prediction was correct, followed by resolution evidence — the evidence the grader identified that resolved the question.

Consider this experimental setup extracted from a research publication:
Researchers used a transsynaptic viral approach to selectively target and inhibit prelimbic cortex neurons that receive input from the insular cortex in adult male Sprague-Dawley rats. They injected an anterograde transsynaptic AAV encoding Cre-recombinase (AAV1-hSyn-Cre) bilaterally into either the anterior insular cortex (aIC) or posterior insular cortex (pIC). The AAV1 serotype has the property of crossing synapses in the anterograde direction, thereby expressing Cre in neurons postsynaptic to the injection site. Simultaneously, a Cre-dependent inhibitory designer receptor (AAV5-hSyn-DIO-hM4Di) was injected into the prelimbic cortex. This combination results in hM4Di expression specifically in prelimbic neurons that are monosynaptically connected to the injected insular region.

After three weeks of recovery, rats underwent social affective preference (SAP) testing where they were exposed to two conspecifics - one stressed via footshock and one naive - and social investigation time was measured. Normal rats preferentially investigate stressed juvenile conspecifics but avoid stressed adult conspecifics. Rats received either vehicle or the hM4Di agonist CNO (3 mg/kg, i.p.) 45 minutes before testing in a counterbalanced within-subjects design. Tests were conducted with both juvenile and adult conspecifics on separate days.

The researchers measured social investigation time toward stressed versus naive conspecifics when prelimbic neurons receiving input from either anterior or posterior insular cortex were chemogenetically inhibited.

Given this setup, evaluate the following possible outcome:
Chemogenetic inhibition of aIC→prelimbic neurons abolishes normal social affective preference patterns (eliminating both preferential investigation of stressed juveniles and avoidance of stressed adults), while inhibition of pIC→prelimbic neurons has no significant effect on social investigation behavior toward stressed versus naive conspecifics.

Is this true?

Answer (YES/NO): NO